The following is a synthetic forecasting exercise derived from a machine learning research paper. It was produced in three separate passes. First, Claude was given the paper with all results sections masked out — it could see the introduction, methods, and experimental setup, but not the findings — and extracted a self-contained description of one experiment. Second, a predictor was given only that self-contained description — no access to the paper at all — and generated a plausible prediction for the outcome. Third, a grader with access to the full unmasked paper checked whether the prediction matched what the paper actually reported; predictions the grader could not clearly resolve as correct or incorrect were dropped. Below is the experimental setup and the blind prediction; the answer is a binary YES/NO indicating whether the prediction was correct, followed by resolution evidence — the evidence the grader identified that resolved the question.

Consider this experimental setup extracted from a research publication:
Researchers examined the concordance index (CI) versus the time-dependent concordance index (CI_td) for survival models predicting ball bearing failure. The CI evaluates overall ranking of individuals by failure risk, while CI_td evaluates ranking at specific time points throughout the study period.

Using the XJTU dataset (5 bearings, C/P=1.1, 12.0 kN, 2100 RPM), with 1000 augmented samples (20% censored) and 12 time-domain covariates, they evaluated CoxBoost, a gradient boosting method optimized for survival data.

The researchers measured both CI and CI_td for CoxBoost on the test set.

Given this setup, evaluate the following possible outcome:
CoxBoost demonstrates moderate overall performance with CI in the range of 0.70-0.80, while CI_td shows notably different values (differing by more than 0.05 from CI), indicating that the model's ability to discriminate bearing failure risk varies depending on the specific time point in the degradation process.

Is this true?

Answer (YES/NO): NO